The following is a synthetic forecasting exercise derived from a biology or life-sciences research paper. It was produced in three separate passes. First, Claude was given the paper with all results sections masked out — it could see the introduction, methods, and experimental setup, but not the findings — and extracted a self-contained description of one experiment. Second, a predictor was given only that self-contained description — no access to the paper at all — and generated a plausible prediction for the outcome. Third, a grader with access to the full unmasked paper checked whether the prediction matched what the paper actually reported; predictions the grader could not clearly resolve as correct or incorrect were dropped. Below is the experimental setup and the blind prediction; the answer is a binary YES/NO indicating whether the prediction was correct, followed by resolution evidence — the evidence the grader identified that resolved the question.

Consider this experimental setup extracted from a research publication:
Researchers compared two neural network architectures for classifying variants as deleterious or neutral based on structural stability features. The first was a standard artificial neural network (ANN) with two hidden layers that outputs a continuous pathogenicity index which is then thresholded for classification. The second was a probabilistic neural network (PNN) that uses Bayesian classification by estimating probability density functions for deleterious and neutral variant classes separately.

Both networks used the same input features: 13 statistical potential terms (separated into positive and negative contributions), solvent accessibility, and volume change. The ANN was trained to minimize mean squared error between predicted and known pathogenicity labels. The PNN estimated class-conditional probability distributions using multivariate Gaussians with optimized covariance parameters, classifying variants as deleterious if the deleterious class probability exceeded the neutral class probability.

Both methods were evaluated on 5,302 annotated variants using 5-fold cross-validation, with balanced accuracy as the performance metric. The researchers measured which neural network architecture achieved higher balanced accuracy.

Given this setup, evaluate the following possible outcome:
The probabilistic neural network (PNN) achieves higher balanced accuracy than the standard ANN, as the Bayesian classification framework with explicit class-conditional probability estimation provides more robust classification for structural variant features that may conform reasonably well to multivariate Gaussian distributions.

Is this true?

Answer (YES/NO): NO